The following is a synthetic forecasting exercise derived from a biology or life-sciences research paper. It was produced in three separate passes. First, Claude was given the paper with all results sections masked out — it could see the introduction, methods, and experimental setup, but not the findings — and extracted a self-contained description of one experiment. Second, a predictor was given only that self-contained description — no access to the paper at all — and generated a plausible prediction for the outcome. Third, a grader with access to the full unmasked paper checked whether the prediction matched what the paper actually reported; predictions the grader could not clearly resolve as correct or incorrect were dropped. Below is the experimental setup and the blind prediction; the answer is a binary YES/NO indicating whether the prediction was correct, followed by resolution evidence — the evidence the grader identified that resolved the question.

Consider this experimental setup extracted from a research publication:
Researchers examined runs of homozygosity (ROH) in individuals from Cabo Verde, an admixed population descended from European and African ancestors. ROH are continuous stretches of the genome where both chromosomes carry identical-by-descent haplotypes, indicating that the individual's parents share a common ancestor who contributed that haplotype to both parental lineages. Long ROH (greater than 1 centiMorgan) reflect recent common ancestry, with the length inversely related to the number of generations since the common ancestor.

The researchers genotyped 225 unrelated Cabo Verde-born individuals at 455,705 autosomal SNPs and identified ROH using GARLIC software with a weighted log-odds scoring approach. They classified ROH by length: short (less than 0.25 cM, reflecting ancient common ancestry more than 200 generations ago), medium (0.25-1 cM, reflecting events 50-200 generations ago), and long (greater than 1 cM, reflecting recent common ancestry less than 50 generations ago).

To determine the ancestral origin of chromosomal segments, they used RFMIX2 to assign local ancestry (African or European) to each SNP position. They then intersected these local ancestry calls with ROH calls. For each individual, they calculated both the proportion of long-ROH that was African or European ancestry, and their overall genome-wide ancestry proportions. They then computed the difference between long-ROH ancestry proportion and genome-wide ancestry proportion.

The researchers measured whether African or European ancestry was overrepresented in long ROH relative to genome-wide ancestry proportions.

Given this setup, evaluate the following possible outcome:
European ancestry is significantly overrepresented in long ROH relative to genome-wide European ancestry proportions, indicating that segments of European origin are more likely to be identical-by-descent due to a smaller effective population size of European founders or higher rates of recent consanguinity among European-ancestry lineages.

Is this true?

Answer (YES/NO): NO